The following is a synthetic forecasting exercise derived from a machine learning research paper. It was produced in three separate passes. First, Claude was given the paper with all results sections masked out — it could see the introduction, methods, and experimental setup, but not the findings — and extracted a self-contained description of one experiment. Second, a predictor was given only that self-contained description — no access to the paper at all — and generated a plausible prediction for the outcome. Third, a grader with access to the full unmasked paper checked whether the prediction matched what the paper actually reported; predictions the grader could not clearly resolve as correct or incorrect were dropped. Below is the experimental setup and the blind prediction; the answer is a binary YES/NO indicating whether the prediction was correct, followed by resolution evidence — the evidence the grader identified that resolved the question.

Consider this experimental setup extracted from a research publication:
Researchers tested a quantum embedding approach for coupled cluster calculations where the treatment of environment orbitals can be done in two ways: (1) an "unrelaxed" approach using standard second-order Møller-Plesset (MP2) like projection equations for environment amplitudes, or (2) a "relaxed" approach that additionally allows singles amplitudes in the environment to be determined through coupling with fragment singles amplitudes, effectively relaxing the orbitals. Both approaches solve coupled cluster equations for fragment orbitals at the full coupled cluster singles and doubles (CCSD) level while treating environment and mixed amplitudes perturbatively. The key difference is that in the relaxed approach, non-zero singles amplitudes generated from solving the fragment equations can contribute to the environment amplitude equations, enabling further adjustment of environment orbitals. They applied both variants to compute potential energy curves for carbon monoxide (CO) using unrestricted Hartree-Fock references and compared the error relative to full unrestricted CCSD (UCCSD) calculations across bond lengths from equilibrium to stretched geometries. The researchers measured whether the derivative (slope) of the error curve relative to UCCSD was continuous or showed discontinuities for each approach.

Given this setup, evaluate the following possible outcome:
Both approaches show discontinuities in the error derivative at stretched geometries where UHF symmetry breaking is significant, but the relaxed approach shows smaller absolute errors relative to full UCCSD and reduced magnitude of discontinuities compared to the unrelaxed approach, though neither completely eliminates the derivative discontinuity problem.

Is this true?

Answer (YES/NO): NO